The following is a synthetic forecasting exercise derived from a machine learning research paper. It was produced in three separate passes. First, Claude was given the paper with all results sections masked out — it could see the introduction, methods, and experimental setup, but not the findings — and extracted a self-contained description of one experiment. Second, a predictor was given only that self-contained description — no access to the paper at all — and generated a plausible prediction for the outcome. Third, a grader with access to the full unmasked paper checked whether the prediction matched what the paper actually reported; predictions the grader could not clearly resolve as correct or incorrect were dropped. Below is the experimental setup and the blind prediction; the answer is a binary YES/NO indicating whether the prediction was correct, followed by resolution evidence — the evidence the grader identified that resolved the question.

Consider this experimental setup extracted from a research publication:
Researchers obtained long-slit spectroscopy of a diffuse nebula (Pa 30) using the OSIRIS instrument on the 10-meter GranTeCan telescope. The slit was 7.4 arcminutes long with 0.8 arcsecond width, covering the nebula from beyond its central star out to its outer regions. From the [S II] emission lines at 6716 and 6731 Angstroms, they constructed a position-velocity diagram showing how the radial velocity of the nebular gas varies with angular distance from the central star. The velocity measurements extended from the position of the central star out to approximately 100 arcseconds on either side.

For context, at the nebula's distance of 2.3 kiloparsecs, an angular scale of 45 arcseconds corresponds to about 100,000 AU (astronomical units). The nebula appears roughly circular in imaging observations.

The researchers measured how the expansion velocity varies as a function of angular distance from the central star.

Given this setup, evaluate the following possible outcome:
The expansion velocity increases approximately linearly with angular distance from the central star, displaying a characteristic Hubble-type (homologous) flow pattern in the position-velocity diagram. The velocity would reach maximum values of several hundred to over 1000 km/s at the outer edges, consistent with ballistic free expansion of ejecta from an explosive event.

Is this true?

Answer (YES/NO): NO